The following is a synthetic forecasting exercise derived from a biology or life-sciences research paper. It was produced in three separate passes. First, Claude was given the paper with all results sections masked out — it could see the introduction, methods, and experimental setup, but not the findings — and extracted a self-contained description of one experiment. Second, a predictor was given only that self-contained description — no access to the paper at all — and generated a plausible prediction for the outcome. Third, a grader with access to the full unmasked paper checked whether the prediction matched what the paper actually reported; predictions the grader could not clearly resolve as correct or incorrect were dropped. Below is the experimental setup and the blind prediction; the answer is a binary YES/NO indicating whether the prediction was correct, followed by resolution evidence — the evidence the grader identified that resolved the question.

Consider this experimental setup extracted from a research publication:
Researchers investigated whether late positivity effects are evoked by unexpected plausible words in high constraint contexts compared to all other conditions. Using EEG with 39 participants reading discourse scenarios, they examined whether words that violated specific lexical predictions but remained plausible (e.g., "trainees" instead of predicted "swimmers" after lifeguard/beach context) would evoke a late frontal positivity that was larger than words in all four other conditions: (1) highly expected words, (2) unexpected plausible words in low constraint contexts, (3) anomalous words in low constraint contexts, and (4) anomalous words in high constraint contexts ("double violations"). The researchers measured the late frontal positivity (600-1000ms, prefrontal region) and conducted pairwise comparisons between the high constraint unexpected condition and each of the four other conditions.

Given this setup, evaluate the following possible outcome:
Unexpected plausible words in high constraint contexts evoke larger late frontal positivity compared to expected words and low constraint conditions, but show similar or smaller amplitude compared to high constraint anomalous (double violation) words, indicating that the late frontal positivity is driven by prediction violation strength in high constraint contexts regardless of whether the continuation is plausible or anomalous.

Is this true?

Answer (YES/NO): NO